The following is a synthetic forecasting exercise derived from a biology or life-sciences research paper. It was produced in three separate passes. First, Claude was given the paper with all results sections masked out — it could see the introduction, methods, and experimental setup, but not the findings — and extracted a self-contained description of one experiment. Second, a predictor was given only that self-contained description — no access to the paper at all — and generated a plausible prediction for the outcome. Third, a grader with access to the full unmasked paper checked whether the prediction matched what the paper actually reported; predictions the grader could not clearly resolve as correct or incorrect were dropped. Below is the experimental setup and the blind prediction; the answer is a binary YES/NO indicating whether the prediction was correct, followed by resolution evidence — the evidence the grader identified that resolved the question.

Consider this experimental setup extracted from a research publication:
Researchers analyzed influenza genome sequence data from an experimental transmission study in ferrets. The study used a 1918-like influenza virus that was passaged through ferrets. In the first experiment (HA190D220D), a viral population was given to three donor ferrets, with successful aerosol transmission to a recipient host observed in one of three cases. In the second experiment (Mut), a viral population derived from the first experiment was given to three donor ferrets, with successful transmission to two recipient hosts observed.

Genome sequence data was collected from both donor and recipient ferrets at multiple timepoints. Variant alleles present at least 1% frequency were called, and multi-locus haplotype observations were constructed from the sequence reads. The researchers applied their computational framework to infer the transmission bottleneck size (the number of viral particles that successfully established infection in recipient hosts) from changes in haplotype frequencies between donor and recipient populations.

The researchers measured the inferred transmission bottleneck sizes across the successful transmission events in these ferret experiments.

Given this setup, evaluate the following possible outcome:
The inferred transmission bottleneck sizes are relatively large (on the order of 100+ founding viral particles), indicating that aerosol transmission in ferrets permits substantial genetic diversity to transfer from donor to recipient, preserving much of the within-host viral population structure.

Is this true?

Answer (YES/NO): NO